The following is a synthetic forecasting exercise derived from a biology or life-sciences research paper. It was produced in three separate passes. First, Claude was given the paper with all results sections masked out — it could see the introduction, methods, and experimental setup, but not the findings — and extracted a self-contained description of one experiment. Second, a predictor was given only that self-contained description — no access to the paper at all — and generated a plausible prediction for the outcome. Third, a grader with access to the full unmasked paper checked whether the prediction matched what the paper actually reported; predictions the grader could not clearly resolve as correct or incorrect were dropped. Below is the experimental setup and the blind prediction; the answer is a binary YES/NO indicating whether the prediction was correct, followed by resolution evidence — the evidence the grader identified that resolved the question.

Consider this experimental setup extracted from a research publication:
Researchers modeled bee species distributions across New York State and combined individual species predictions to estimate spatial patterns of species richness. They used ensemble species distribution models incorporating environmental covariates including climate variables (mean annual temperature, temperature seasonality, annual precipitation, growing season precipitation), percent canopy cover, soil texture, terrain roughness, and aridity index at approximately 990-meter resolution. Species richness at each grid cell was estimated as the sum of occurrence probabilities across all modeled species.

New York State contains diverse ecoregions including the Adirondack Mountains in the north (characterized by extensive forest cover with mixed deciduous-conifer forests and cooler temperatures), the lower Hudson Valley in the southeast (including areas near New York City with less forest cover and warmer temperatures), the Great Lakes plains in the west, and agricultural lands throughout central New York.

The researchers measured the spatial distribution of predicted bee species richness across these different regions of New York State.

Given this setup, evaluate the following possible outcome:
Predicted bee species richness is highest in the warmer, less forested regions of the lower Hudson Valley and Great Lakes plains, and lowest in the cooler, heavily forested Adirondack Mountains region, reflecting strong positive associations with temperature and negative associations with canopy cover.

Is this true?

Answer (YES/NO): NO